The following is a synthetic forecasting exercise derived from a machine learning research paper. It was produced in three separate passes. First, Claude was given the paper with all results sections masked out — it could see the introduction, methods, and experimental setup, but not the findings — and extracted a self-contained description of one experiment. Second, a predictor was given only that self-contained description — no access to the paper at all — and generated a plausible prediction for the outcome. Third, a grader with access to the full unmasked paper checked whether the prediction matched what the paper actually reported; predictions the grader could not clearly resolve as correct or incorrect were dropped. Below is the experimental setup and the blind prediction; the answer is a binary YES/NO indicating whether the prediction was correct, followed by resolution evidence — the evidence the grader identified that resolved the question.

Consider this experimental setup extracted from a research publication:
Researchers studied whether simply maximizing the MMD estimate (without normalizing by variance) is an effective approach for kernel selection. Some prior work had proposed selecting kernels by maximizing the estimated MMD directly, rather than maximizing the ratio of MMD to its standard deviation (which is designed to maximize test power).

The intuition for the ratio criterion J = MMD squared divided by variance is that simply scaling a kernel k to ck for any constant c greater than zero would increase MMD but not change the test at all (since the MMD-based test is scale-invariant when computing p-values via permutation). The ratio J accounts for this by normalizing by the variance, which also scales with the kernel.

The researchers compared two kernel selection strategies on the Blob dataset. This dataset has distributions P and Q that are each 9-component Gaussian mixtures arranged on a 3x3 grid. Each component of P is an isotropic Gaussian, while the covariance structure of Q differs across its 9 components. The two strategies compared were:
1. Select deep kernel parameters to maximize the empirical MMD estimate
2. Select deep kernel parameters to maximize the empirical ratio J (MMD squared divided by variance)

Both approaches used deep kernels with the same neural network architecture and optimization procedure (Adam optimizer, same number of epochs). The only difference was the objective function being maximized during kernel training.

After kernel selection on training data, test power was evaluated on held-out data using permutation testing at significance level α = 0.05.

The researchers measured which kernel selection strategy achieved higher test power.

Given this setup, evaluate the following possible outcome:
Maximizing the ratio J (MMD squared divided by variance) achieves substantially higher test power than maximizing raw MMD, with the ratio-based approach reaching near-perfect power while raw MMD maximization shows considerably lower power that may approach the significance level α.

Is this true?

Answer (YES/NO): NO